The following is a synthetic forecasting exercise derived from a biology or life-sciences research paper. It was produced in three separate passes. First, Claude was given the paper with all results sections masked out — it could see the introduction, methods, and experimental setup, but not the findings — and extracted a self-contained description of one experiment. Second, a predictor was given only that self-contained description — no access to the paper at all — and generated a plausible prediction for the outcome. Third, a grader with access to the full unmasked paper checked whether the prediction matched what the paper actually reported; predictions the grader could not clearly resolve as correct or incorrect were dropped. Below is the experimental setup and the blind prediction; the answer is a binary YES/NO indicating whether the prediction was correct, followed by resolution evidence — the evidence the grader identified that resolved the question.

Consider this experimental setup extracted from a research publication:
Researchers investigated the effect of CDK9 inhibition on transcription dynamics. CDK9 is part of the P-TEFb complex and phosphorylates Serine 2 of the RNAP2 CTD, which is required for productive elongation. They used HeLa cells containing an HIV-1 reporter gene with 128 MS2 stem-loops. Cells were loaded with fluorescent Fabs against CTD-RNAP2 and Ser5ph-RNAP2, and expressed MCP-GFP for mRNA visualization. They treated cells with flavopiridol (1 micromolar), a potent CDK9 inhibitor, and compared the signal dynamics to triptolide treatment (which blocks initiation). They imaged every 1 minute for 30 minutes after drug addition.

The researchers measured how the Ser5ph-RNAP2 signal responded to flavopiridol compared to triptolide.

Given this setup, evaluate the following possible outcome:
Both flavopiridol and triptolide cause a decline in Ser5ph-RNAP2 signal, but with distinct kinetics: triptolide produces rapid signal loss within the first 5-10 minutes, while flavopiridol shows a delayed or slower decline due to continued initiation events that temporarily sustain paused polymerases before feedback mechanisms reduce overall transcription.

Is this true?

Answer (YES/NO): NO